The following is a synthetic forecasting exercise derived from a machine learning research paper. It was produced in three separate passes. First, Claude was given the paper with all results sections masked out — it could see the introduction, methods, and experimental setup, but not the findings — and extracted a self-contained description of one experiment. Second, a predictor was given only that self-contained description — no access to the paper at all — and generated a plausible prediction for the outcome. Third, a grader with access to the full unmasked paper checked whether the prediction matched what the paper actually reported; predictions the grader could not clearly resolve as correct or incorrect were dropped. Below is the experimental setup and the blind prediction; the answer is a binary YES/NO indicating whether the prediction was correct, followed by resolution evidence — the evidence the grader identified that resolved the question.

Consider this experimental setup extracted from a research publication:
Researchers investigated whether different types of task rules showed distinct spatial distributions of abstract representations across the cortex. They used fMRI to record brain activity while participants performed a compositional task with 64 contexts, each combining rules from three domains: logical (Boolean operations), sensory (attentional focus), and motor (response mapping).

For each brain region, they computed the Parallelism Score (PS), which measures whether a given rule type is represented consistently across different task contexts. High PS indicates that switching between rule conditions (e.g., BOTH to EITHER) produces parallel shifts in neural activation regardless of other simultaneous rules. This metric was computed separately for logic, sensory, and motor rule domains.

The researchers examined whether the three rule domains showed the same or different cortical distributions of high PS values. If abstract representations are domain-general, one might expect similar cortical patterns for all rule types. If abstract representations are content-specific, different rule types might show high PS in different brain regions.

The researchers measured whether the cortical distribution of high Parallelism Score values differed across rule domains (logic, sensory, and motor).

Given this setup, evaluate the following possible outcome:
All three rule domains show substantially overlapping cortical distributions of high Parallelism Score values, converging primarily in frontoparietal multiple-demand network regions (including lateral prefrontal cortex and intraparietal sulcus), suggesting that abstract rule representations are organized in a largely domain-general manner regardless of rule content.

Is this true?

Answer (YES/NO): NO